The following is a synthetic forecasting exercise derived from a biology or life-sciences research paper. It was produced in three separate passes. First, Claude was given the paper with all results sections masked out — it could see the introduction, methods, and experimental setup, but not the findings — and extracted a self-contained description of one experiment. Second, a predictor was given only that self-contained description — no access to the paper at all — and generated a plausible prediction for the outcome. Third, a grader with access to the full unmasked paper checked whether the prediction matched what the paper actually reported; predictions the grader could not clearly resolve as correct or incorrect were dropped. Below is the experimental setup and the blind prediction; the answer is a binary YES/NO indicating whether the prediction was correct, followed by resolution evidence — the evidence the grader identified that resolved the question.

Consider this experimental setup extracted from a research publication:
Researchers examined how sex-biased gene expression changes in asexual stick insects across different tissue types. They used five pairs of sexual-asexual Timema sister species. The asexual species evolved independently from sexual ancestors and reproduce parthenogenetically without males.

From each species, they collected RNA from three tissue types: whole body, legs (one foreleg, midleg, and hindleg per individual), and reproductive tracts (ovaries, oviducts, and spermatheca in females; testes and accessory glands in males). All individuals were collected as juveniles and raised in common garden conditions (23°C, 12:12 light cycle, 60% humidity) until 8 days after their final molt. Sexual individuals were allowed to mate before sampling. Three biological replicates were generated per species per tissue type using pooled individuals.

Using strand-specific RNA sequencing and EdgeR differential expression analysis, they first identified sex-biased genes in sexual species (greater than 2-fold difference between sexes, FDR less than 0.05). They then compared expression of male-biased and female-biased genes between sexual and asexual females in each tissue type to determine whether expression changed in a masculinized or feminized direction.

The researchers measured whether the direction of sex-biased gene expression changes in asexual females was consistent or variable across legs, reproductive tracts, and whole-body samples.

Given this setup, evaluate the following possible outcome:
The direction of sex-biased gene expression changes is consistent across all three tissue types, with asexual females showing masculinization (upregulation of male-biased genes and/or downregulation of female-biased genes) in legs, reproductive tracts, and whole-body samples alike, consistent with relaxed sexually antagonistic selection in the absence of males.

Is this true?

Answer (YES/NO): YES